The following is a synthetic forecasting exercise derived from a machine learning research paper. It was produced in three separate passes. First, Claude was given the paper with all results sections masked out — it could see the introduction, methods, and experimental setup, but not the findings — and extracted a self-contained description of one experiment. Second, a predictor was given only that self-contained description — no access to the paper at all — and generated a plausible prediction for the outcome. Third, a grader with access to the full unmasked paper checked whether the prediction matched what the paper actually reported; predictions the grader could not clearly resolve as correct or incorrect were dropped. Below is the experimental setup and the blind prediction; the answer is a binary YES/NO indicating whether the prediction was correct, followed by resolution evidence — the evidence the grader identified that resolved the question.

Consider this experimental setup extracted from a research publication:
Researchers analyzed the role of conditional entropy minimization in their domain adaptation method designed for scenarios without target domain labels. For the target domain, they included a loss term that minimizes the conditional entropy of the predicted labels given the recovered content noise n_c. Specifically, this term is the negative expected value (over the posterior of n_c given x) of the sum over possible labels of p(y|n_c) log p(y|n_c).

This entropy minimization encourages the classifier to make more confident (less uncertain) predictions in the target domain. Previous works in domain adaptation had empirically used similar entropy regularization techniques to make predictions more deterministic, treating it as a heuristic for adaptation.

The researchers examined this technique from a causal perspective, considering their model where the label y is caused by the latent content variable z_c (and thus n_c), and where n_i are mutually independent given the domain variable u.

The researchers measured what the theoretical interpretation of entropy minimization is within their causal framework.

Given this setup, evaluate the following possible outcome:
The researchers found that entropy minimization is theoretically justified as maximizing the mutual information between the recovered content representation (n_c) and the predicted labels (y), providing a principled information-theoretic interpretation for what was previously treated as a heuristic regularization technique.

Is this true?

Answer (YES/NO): YES